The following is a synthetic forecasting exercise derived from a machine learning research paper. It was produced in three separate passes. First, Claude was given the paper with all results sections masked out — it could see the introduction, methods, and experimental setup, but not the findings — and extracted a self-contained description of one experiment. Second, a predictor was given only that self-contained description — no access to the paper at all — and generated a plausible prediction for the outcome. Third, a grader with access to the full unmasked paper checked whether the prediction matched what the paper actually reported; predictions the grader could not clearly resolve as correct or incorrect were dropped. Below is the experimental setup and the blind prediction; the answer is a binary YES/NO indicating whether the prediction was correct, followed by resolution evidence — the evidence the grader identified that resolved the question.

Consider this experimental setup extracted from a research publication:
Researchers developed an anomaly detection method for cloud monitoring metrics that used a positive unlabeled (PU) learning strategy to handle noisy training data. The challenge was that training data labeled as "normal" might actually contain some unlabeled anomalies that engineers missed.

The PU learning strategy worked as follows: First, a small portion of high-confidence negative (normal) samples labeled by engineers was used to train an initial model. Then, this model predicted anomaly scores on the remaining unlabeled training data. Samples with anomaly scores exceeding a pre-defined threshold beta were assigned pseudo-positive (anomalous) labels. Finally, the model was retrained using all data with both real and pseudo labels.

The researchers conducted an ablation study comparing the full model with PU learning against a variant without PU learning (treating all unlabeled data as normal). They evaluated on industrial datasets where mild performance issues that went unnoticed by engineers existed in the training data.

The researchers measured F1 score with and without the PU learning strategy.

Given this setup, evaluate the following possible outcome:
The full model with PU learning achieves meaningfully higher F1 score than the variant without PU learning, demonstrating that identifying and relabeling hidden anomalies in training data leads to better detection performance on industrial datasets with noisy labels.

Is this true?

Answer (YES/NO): YES